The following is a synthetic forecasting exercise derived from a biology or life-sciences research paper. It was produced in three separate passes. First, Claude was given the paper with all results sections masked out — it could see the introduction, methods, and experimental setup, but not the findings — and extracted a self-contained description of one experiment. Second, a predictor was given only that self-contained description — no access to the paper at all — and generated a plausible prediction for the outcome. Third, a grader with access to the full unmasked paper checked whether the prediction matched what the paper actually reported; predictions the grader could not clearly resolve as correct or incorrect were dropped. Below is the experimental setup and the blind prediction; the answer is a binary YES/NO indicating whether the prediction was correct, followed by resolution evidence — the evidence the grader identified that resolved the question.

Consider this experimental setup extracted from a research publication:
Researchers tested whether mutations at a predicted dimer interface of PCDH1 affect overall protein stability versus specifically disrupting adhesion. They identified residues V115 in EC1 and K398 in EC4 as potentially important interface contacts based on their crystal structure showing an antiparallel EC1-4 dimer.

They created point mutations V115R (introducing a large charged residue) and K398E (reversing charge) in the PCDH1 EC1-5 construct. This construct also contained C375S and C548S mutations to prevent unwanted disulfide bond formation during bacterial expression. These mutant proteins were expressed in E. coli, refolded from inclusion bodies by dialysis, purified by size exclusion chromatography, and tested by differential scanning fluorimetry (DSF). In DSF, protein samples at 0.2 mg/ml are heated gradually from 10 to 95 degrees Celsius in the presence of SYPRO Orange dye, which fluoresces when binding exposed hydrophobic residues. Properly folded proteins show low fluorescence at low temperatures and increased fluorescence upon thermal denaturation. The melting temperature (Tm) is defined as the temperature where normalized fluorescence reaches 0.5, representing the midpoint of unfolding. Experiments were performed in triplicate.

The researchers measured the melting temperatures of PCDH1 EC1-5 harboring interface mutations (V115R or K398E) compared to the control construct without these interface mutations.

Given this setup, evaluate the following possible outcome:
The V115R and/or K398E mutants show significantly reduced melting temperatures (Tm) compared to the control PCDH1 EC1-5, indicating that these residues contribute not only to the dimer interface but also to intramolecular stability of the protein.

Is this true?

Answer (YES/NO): NO